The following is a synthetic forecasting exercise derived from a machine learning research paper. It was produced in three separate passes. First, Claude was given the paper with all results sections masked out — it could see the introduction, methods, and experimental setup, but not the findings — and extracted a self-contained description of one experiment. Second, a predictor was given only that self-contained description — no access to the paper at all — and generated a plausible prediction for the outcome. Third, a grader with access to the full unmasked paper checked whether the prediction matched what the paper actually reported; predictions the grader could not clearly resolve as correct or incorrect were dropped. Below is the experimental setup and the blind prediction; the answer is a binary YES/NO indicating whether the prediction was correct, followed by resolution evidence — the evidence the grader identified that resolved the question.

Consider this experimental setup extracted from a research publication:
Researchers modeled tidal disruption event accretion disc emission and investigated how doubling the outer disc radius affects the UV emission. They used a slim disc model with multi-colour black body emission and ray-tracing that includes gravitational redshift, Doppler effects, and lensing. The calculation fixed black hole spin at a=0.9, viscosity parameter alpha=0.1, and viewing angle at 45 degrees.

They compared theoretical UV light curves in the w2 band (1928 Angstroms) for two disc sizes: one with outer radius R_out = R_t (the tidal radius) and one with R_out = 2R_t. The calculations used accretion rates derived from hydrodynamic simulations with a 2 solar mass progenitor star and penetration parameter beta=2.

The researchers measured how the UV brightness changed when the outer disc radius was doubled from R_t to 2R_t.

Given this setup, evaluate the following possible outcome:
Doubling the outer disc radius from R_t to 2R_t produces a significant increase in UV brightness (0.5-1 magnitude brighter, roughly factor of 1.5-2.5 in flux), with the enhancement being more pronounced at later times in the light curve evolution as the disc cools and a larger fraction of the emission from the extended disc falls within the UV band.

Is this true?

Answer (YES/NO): YES